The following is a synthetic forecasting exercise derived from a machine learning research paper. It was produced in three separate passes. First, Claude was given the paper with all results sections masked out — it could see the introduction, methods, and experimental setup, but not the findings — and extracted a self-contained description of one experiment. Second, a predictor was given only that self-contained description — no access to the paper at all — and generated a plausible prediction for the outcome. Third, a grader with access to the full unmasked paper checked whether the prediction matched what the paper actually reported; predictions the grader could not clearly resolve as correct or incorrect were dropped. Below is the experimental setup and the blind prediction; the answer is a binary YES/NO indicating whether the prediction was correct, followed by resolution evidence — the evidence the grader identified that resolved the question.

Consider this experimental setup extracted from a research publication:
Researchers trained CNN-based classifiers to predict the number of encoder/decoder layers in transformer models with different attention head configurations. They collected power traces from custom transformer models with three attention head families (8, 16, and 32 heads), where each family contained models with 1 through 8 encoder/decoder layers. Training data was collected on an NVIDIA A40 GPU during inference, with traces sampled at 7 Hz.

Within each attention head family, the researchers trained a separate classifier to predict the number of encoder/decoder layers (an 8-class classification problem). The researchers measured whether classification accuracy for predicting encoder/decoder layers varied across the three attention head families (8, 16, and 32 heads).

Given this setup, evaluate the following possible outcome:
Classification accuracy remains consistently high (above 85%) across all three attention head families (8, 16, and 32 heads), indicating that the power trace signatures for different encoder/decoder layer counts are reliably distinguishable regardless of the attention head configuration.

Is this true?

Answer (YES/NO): YES